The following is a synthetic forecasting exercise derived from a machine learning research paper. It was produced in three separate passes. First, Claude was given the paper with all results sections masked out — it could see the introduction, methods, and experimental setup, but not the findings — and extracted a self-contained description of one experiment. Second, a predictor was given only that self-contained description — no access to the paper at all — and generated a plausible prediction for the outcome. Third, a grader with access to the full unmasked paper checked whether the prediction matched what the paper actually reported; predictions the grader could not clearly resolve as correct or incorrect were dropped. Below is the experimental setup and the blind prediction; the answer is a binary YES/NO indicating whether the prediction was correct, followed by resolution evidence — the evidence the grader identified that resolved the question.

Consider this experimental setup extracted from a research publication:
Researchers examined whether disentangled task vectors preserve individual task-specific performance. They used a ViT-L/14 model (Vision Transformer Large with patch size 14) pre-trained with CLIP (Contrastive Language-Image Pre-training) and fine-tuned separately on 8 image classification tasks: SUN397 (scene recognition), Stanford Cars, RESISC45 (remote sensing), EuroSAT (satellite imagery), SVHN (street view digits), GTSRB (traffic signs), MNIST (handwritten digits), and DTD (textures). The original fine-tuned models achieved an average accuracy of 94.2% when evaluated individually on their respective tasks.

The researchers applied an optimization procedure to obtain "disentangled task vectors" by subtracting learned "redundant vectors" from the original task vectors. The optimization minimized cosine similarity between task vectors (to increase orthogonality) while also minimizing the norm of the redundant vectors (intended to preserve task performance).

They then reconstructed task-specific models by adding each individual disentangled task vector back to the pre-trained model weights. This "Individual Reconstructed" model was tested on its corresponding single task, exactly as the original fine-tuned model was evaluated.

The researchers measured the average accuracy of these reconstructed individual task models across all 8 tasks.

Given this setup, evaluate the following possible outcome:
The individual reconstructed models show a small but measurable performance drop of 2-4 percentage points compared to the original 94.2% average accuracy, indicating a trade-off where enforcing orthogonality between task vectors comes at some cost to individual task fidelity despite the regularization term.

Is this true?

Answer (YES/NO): NO